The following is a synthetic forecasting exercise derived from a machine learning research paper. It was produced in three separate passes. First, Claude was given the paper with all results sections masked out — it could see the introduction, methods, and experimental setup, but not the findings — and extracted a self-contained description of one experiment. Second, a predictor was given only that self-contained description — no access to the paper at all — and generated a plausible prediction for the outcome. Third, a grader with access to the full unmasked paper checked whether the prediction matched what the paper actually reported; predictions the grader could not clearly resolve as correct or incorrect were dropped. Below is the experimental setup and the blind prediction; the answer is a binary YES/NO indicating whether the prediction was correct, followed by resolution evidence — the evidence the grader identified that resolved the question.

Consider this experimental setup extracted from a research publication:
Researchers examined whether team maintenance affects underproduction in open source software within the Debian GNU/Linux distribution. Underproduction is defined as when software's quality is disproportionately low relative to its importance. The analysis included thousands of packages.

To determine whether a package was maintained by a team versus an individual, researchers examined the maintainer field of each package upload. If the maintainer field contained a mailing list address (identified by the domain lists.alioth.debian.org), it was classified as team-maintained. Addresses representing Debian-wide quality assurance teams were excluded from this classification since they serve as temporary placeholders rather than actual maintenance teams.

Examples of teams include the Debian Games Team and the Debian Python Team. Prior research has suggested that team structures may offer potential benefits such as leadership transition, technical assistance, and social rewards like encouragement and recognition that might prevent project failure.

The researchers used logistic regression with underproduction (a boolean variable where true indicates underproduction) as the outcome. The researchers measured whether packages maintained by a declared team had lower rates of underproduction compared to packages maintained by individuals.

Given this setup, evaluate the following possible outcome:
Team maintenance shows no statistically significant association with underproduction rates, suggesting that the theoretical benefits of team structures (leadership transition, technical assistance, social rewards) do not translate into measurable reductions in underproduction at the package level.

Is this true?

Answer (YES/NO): YES